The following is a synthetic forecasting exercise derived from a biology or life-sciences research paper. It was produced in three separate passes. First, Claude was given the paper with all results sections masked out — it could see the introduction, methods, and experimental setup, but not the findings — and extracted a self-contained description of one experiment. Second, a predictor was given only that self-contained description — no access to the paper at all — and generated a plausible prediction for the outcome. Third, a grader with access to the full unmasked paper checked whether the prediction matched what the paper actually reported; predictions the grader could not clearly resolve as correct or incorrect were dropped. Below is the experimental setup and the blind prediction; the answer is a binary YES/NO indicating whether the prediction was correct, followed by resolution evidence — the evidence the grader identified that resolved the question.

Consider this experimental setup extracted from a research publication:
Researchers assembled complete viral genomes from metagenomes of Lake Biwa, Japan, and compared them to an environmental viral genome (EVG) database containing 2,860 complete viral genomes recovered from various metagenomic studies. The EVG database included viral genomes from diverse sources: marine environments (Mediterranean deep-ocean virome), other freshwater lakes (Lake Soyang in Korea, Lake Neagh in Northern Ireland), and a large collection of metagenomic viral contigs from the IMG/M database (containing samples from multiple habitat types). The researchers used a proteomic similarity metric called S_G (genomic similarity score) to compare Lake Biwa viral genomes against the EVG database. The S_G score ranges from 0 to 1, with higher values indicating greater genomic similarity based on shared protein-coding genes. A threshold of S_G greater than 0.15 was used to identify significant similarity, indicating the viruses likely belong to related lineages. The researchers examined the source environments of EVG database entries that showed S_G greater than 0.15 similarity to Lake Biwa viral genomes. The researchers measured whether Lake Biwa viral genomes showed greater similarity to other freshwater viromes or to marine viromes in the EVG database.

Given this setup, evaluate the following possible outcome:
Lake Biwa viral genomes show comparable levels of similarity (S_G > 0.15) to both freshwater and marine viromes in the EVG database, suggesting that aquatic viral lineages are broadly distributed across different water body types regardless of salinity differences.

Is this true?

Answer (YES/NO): NO